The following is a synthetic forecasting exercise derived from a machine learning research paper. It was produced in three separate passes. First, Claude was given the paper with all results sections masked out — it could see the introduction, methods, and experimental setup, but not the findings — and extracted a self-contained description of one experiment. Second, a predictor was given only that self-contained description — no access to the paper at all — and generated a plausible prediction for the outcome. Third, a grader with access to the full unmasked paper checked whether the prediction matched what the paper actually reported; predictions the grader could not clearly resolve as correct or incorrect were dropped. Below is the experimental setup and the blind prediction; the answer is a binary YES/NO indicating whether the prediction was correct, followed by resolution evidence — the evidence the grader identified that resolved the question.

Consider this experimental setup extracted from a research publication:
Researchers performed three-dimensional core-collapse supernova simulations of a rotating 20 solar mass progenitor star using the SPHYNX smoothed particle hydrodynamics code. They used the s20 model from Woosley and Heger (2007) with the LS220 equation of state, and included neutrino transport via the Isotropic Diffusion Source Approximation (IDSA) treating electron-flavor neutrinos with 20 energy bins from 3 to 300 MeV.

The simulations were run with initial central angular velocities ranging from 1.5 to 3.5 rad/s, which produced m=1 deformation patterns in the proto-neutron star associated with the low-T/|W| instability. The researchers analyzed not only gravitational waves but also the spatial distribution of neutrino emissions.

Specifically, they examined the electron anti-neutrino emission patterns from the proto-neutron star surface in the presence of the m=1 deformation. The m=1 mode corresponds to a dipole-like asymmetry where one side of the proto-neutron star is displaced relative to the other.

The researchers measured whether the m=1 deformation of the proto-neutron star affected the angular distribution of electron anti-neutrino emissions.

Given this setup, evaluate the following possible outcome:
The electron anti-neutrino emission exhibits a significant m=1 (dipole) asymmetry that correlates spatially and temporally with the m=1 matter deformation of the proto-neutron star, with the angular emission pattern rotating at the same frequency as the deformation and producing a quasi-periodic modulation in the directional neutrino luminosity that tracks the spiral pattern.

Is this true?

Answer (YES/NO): NO